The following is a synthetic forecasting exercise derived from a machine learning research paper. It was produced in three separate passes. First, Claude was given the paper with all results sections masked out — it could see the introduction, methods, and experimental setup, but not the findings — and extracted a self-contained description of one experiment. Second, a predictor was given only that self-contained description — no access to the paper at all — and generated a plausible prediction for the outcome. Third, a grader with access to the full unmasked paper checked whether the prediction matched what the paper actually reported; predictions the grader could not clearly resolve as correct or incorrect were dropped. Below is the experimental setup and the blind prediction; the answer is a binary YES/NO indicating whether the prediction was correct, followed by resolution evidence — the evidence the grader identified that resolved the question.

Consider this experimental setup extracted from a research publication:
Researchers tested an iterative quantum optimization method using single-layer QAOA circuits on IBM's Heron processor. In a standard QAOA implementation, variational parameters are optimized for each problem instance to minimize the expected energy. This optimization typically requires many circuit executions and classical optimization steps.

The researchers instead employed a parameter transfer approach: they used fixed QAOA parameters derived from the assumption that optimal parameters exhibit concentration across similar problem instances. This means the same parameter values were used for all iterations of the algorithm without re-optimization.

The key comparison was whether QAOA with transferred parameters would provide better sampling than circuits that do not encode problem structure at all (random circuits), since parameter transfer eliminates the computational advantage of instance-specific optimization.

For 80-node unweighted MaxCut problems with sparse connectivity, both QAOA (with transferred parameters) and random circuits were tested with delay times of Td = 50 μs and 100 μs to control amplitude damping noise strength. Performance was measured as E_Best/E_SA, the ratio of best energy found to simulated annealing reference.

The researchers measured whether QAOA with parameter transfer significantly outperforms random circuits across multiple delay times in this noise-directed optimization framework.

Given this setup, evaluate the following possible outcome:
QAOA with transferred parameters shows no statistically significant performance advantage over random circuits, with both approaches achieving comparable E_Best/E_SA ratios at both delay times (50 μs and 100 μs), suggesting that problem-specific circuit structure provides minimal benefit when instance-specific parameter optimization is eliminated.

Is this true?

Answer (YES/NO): YES